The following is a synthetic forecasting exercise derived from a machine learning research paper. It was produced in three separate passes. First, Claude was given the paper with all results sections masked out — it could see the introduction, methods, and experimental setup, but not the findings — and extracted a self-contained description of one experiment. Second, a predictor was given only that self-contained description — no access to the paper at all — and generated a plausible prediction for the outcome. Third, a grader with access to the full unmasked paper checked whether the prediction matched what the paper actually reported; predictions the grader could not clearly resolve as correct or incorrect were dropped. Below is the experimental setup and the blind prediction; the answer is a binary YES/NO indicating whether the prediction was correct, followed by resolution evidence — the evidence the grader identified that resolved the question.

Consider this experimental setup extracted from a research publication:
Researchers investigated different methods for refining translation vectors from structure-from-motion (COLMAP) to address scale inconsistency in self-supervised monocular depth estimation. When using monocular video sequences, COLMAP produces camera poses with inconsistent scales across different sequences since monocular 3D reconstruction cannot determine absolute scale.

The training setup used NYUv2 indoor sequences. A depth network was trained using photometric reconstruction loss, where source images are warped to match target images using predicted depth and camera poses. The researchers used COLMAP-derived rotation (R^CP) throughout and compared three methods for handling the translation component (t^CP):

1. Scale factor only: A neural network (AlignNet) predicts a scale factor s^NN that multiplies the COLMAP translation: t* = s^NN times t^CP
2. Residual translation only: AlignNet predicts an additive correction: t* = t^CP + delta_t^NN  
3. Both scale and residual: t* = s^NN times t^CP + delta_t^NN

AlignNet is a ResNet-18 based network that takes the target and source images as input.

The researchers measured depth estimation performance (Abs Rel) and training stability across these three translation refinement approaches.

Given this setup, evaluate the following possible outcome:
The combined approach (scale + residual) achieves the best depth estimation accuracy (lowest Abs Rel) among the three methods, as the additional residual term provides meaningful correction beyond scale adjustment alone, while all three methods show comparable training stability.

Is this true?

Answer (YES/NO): NO